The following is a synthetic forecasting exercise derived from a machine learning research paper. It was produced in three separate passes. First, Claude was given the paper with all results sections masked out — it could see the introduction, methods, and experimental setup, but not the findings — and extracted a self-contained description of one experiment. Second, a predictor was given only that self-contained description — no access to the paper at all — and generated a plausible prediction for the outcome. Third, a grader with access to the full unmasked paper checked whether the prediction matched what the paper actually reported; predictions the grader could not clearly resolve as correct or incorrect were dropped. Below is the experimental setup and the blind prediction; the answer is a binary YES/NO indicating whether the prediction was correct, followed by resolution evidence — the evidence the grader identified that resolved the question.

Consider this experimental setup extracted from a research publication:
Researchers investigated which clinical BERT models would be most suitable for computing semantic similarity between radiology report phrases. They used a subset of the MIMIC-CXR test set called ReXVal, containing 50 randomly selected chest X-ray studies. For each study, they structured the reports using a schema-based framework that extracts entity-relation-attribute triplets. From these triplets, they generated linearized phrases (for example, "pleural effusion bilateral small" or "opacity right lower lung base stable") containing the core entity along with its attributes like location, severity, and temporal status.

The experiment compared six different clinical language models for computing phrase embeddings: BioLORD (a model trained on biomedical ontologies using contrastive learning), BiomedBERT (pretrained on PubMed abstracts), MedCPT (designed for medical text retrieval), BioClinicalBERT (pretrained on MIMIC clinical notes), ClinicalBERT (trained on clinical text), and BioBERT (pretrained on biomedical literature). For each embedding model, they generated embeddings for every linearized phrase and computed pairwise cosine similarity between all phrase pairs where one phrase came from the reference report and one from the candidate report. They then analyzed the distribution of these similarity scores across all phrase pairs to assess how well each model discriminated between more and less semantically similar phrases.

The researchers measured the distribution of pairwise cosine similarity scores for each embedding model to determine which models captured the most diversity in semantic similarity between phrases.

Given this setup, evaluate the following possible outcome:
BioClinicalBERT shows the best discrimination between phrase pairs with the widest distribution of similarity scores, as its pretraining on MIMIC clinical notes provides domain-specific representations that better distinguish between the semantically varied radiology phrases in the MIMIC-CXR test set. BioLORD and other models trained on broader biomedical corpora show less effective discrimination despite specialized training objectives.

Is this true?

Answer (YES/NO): NO